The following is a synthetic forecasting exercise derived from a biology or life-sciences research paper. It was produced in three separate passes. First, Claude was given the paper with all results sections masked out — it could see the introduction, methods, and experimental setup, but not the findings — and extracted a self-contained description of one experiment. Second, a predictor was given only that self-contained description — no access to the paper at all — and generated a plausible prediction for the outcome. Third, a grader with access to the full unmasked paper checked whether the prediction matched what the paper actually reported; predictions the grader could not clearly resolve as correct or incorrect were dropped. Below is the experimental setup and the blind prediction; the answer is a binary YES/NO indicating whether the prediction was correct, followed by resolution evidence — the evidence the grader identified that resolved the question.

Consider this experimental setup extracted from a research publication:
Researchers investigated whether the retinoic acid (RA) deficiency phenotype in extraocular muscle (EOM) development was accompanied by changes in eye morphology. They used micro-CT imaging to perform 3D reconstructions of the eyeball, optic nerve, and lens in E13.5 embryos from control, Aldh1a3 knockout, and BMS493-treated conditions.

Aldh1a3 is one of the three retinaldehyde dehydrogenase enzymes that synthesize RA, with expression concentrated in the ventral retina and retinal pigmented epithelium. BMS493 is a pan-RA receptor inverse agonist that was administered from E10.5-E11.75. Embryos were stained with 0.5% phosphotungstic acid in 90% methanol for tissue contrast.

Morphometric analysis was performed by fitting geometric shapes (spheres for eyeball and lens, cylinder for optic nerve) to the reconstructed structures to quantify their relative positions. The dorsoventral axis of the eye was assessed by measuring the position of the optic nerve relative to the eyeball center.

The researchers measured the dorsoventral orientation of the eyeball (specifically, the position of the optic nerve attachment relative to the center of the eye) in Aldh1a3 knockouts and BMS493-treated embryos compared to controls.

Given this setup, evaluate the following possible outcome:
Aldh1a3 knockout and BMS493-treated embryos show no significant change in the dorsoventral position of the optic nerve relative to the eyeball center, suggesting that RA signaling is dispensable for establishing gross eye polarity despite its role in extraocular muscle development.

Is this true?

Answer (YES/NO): NO